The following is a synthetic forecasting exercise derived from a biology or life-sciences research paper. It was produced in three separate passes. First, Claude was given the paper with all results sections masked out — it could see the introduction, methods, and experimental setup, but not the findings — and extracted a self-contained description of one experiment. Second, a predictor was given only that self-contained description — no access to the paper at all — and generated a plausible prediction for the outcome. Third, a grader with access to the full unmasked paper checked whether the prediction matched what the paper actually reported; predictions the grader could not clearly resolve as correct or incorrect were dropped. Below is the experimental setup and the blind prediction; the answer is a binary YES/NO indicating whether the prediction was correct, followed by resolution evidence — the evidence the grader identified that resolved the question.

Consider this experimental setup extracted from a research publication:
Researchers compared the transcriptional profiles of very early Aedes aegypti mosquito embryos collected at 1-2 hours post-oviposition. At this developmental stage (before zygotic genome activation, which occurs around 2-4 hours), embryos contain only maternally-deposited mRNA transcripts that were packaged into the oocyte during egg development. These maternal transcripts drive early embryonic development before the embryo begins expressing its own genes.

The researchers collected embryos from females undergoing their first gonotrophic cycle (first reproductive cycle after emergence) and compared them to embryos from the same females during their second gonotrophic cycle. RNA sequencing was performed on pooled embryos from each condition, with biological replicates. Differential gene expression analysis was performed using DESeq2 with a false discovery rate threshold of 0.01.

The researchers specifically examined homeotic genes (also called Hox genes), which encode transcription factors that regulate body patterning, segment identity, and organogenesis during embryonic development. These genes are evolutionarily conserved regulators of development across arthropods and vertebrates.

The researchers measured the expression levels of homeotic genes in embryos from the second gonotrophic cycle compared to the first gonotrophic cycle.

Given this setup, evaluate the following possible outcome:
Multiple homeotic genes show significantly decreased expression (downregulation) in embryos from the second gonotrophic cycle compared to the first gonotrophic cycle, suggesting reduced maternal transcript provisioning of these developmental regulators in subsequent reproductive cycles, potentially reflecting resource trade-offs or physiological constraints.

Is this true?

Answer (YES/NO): YES